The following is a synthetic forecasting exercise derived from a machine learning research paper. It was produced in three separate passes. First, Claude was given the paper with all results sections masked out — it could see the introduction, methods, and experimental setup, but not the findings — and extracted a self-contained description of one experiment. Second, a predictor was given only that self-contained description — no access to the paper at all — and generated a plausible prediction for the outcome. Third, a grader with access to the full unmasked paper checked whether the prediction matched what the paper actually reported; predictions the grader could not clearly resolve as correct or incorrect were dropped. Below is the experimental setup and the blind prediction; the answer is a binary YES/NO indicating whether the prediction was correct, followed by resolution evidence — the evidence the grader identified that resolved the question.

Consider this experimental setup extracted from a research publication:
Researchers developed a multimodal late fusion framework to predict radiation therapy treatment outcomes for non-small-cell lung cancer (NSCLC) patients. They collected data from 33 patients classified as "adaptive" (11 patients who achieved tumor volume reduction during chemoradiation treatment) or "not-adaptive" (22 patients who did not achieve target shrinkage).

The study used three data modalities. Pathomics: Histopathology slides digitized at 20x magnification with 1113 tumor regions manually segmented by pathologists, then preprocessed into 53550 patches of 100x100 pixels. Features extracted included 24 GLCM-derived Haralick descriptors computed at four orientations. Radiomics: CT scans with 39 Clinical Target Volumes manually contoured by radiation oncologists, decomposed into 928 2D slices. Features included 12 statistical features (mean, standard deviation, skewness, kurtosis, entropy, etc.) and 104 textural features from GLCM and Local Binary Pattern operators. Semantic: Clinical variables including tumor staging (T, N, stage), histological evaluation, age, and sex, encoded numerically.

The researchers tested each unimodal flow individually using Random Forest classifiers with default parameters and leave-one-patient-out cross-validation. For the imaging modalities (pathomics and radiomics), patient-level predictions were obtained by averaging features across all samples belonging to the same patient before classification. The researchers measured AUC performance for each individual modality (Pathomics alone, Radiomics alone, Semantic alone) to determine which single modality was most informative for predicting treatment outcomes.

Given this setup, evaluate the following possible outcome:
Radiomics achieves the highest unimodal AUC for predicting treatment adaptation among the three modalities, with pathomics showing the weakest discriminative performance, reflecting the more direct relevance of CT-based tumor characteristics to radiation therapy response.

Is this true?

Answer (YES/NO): NO